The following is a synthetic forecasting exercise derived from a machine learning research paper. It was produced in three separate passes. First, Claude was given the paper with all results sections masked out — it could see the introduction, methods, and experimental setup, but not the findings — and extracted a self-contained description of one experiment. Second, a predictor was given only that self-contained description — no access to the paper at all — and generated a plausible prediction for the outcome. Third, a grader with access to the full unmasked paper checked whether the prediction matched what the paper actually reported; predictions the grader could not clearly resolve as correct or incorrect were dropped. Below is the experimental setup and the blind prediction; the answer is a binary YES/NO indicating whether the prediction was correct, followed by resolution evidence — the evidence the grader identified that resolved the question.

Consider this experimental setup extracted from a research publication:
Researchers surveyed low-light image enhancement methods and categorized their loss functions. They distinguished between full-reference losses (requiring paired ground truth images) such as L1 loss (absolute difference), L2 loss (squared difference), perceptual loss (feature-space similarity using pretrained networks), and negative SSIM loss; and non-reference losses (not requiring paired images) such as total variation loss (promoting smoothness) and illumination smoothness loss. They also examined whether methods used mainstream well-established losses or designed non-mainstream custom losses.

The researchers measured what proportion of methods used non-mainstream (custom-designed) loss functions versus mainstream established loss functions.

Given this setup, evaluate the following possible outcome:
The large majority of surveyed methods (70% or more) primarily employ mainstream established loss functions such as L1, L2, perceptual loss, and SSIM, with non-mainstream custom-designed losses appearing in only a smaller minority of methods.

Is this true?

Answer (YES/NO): NO